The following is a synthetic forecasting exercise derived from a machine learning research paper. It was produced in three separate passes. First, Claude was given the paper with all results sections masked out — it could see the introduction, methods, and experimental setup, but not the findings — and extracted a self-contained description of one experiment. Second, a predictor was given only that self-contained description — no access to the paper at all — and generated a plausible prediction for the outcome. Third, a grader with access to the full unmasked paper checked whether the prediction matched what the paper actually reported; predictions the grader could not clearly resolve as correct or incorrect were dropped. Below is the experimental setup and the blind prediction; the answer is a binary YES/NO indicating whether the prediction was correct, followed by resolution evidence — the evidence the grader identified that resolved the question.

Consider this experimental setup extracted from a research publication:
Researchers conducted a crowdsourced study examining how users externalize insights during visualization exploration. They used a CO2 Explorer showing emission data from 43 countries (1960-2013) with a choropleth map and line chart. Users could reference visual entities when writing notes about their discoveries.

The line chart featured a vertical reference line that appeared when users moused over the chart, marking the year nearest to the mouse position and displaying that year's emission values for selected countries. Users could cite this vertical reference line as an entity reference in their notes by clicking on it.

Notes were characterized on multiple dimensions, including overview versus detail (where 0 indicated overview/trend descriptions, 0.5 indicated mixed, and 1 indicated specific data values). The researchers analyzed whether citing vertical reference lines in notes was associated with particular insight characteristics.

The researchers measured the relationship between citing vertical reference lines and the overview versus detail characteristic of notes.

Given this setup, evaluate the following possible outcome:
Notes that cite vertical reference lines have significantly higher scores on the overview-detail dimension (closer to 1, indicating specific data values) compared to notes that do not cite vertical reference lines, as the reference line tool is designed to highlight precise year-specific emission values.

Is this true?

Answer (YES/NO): YES